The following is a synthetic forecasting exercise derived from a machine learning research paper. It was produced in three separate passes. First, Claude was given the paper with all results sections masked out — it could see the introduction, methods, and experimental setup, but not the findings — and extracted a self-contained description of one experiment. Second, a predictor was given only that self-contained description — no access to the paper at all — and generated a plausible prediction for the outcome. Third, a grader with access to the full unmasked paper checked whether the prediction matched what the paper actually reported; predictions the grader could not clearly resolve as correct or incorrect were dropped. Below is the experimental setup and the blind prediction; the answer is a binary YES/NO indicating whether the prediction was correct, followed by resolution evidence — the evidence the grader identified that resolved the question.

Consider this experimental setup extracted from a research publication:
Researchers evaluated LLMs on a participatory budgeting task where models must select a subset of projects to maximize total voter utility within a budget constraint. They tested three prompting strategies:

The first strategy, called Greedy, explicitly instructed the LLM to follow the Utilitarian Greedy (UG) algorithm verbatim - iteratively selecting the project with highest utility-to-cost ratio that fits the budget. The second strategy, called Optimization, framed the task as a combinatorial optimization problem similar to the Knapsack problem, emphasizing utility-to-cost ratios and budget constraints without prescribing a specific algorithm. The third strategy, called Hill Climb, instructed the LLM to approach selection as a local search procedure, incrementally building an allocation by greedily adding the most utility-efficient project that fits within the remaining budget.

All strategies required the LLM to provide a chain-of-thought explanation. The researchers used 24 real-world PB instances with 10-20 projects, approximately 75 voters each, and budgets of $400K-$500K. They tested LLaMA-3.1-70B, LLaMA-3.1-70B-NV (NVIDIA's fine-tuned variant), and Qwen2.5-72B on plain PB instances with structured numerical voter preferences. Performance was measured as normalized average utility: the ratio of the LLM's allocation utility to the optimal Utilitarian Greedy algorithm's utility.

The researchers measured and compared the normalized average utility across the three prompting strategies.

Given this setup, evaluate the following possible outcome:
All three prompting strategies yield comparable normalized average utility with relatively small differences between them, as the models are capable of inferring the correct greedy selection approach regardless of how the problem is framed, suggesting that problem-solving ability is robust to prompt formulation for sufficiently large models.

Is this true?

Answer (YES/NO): NO